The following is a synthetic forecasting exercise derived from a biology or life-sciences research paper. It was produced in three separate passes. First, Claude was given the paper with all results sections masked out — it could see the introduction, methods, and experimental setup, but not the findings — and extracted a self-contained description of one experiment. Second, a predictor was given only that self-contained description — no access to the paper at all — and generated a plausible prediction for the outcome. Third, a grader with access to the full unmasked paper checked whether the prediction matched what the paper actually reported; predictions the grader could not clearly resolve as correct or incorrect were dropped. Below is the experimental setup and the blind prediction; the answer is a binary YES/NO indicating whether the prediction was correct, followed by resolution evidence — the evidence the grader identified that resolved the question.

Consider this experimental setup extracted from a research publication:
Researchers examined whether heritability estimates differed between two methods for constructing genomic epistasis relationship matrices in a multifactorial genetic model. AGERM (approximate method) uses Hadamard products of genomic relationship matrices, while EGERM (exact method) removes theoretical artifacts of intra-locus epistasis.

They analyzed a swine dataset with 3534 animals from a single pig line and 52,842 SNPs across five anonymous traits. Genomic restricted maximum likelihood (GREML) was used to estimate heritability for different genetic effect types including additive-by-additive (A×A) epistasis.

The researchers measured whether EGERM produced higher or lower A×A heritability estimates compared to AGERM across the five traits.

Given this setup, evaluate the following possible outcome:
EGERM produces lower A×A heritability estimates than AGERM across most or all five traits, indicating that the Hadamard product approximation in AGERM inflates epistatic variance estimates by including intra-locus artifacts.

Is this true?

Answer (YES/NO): NO